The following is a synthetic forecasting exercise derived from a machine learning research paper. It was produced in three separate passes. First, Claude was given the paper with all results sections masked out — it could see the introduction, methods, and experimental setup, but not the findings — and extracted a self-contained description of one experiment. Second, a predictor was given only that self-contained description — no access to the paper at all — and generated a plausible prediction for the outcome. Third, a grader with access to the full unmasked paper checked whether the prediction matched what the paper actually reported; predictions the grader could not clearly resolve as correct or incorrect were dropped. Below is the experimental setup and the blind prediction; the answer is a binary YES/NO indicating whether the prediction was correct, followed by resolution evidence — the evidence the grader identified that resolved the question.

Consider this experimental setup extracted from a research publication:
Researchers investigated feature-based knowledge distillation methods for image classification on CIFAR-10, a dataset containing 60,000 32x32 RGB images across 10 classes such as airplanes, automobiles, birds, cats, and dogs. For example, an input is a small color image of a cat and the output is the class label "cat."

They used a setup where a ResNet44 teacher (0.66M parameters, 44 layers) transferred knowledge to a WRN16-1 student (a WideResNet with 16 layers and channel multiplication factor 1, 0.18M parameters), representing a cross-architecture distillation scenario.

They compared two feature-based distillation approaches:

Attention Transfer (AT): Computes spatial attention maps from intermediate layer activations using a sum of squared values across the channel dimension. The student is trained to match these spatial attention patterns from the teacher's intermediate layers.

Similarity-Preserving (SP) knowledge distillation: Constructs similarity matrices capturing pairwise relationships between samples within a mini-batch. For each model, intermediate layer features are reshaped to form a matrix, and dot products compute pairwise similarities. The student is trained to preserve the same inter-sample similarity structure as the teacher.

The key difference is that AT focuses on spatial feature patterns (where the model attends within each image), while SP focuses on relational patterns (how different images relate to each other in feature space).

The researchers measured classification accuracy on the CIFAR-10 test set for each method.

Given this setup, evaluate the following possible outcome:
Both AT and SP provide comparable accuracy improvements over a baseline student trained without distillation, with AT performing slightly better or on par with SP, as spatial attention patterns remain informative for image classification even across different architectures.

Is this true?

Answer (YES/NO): NO